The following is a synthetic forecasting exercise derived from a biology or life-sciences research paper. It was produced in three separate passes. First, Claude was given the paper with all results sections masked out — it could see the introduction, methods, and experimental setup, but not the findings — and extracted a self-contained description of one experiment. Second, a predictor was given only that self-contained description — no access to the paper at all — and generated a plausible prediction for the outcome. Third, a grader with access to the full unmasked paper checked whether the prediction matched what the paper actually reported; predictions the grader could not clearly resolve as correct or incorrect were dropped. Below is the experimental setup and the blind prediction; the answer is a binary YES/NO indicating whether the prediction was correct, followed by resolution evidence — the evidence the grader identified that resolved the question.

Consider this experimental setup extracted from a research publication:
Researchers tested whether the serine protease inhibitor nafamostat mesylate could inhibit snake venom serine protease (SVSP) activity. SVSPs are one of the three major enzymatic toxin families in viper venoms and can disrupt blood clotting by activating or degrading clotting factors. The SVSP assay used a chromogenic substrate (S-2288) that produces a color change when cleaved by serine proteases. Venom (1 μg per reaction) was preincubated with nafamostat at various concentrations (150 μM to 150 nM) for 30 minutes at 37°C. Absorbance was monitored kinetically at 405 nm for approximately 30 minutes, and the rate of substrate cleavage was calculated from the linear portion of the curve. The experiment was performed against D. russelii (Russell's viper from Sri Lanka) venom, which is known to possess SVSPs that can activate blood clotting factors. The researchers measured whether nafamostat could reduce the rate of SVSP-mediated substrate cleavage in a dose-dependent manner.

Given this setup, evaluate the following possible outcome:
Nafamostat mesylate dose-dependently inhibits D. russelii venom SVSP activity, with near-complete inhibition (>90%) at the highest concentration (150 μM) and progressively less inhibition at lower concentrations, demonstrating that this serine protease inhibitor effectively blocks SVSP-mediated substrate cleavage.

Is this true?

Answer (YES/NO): NO